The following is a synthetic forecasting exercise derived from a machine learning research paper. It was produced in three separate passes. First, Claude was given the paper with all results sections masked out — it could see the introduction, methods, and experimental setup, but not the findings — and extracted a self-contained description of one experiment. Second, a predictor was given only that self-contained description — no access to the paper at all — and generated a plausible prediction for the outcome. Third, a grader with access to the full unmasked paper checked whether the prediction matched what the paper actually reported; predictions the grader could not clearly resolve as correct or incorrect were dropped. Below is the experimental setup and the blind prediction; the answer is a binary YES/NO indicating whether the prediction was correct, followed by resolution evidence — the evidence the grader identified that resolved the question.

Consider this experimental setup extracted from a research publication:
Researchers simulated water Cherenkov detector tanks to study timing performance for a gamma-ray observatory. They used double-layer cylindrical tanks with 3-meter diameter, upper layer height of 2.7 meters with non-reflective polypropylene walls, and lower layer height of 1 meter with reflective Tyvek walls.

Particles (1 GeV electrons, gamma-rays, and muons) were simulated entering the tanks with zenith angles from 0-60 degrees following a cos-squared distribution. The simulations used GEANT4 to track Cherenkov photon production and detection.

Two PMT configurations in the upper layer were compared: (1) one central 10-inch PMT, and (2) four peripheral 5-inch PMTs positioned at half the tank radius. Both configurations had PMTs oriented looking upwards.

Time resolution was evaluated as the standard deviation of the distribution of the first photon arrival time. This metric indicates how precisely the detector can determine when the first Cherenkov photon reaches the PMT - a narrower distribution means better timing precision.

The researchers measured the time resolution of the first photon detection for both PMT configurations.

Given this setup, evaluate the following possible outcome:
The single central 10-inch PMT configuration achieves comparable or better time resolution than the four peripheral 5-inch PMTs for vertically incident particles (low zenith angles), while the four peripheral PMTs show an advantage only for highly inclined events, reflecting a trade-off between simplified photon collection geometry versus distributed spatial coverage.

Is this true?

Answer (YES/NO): NO